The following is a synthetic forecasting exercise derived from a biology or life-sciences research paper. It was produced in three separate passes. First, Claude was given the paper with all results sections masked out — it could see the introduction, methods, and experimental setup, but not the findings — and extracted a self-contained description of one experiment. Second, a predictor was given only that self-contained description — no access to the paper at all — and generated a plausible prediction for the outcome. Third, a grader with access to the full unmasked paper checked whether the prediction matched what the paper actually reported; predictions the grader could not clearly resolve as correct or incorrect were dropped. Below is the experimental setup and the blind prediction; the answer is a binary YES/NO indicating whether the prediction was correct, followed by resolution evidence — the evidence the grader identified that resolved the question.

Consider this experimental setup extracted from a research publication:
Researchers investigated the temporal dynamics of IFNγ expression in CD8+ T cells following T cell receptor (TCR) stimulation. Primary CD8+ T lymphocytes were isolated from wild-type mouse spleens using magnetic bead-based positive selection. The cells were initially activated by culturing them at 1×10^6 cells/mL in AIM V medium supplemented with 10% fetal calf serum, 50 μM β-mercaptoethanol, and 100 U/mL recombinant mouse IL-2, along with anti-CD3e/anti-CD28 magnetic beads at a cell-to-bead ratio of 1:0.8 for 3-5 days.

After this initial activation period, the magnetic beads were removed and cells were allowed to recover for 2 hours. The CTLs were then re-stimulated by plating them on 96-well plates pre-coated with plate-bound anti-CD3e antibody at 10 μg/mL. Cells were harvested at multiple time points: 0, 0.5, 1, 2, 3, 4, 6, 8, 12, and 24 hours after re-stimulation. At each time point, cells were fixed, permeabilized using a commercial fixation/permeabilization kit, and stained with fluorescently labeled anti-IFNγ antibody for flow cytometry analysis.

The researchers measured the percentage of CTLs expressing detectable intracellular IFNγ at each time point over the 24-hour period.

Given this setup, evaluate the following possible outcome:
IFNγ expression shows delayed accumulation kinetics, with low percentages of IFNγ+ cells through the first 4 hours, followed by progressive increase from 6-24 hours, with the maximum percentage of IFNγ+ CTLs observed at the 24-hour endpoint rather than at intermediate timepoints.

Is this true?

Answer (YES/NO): NO